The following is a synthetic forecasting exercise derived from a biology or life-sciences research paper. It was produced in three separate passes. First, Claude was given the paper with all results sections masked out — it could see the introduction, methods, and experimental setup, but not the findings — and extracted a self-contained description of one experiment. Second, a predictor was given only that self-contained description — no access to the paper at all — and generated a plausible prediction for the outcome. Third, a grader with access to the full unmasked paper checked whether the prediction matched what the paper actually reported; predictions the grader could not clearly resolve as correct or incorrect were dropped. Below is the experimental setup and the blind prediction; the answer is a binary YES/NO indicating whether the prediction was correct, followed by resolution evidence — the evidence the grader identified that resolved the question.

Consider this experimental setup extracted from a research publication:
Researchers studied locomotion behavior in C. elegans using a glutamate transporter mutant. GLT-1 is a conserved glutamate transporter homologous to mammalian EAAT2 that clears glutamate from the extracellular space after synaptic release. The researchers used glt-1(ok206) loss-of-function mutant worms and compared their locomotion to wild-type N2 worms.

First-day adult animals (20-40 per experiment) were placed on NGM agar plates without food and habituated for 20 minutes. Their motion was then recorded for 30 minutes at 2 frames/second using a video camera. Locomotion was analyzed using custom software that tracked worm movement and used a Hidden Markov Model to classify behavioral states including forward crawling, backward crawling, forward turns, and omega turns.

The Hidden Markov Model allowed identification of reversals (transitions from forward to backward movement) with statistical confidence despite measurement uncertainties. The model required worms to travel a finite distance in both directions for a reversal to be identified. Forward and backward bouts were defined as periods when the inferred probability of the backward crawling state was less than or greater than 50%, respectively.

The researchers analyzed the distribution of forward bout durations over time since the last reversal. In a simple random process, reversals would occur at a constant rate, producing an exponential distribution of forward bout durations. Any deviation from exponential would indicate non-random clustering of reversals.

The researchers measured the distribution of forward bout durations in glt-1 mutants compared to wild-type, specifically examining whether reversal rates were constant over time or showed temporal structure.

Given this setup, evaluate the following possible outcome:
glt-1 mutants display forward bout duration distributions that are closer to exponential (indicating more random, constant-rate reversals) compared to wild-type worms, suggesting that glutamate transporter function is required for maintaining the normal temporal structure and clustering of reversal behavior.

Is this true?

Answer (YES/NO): NO